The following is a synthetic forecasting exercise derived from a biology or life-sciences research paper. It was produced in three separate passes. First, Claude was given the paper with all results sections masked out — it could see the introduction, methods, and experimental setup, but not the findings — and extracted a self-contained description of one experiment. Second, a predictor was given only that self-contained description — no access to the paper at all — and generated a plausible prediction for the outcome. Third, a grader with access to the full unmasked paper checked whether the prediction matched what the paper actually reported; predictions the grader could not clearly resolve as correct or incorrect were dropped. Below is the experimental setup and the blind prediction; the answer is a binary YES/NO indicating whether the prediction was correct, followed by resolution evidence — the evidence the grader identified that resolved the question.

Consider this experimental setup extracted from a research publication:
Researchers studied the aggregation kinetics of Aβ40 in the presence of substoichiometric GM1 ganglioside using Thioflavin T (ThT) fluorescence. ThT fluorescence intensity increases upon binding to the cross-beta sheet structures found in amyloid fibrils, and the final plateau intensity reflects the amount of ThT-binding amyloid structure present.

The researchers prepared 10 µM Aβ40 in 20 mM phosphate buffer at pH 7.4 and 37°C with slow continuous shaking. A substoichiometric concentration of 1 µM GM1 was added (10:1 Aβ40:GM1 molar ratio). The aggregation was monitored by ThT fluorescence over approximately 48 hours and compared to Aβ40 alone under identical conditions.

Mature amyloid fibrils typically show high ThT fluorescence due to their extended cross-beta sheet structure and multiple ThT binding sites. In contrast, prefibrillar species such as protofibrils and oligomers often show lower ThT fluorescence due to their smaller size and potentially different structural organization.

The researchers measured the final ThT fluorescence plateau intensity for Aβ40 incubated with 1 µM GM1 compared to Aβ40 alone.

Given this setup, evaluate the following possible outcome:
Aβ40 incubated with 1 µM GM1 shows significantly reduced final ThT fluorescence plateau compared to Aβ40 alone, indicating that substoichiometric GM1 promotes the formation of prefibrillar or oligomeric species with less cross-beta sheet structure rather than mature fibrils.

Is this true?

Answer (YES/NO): NO